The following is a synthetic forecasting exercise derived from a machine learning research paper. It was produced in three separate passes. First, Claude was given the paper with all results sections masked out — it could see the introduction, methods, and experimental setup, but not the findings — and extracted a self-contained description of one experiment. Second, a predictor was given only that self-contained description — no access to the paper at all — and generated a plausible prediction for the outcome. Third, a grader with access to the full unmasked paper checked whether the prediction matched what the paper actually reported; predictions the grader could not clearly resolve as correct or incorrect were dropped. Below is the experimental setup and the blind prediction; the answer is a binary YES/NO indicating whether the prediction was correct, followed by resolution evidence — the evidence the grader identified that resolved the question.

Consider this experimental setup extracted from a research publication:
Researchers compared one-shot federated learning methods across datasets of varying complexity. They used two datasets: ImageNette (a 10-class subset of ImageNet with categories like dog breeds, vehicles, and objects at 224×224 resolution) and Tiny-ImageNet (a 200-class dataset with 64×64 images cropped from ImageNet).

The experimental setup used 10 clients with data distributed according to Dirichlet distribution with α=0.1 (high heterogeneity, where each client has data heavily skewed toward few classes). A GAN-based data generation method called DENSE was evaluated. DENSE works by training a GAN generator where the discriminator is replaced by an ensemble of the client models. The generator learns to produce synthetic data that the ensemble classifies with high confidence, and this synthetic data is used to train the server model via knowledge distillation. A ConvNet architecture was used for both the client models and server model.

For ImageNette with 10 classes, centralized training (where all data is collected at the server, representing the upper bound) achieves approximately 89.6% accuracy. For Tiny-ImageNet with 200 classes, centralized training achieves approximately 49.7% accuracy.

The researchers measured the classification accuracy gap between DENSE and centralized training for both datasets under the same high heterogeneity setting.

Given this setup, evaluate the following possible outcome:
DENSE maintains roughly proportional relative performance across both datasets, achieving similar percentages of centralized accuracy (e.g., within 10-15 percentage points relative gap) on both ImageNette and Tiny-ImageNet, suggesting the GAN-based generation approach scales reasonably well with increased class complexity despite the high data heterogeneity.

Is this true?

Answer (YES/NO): NO